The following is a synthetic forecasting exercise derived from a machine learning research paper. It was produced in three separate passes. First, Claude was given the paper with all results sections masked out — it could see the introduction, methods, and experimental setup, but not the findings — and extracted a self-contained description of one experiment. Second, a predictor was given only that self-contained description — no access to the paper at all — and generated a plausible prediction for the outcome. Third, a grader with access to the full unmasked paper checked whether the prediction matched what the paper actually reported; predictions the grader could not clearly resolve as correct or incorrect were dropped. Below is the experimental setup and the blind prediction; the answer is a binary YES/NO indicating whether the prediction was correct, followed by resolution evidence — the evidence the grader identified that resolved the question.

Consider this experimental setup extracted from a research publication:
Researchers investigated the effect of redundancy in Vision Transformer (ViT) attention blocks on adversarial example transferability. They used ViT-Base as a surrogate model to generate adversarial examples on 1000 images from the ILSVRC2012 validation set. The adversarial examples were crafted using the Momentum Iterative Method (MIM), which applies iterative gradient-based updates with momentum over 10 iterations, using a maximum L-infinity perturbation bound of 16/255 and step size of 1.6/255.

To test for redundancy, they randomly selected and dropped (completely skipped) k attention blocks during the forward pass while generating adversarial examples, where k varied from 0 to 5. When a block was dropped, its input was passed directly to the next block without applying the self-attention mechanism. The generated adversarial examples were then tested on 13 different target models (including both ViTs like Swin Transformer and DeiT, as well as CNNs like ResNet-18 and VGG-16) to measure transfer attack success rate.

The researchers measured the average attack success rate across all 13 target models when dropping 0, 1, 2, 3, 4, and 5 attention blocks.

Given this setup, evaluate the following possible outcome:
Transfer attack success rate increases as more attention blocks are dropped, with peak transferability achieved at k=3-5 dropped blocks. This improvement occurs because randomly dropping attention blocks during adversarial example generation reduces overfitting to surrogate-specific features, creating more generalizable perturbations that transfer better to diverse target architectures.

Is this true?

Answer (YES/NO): NO